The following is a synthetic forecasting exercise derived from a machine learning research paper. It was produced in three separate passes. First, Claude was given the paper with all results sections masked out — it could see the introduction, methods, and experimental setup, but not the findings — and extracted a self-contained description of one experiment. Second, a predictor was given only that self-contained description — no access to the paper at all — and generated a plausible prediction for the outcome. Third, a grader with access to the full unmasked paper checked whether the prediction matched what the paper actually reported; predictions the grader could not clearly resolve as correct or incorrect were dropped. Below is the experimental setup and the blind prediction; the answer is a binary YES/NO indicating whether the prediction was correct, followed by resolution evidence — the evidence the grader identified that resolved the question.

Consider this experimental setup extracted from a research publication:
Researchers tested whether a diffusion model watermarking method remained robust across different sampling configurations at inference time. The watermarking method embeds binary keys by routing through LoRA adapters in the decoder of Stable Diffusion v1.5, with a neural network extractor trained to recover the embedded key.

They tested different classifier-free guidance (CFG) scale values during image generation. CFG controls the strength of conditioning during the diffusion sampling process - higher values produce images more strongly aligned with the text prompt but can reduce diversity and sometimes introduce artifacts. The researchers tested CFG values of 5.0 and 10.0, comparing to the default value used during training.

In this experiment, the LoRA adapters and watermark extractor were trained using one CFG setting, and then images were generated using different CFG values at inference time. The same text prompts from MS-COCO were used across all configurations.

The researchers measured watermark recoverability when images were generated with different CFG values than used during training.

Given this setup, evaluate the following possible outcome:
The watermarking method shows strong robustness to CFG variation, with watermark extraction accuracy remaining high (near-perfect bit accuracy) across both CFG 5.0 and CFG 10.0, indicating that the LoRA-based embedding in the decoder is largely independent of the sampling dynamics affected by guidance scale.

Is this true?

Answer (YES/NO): YES